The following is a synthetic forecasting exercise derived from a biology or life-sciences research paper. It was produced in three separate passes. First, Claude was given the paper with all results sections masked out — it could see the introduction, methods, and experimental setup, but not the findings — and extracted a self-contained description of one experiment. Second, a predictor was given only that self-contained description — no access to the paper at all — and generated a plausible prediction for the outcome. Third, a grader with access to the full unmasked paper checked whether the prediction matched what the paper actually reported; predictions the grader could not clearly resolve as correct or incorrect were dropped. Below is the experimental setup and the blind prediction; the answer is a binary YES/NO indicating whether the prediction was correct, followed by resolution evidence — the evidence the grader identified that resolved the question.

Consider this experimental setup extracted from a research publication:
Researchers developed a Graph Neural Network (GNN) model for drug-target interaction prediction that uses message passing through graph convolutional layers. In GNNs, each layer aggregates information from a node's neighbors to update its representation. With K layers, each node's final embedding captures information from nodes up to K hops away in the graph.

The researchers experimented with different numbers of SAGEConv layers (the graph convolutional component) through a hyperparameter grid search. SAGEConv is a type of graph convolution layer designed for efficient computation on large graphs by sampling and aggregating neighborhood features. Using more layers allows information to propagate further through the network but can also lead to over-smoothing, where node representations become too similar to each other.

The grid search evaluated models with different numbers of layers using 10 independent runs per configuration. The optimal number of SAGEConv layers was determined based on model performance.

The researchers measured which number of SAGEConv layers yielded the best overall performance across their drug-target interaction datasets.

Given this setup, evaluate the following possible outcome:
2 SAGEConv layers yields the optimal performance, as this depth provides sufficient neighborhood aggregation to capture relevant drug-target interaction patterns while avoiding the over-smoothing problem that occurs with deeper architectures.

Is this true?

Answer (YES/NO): NO